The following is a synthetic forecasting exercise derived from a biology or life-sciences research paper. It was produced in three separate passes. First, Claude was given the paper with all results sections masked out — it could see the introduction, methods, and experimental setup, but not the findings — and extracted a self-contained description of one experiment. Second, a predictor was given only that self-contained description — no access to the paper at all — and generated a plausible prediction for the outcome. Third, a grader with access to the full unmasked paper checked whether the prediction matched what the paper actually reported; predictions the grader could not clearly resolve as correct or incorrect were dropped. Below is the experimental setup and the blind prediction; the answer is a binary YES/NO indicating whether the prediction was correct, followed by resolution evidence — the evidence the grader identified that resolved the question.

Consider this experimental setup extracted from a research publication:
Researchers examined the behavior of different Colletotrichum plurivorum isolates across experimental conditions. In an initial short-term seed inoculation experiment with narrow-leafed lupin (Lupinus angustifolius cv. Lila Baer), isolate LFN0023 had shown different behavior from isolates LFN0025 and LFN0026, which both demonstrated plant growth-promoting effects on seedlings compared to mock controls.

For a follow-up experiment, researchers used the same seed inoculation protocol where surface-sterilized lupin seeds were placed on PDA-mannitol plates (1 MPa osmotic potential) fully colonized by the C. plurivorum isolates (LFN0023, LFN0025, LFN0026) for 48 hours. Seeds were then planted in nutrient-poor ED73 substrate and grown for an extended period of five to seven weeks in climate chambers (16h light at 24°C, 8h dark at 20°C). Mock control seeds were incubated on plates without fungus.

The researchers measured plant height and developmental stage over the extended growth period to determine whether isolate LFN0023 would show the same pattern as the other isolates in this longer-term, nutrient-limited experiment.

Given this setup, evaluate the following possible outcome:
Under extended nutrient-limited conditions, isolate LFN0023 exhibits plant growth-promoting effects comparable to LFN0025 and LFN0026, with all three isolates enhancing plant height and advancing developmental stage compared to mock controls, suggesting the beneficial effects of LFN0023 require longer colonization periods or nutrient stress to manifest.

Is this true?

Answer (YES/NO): YES